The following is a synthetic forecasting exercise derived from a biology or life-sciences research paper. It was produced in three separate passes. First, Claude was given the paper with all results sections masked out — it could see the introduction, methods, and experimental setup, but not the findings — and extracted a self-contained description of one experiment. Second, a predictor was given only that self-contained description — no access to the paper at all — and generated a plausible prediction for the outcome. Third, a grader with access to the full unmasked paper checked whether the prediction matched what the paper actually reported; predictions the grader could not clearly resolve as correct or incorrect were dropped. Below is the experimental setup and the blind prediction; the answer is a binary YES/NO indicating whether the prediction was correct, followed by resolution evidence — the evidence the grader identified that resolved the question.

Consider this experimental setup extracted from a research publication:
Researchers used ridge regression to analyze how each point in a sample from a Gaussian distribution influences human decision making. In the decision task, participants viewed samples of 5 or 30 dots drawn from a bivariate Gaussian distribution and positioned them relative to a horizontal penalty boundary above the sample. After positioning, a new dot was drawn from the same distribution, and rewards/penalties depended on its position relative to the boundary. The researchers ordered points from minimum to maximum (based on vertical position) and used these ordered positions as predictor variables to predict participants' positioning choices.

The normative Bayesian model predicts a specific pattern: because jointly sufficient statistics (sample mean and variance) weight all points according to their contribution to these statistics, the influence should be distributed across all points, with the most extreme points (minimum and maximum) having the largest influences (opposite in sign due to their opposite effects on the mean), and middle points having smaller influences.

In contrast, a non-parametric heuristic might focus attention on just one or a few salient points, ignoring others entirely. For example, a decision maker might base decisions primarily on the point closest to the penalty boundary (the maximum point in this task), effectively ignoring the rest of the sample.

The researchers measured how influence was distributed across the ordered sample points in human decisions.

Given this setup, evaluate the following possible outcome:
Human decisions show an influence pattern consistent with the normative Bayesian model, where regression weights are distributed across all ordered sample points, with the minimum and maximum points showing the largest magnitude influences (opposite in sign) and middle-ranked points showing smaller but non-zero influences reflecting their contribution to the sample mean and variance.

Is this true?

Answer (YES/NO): NO